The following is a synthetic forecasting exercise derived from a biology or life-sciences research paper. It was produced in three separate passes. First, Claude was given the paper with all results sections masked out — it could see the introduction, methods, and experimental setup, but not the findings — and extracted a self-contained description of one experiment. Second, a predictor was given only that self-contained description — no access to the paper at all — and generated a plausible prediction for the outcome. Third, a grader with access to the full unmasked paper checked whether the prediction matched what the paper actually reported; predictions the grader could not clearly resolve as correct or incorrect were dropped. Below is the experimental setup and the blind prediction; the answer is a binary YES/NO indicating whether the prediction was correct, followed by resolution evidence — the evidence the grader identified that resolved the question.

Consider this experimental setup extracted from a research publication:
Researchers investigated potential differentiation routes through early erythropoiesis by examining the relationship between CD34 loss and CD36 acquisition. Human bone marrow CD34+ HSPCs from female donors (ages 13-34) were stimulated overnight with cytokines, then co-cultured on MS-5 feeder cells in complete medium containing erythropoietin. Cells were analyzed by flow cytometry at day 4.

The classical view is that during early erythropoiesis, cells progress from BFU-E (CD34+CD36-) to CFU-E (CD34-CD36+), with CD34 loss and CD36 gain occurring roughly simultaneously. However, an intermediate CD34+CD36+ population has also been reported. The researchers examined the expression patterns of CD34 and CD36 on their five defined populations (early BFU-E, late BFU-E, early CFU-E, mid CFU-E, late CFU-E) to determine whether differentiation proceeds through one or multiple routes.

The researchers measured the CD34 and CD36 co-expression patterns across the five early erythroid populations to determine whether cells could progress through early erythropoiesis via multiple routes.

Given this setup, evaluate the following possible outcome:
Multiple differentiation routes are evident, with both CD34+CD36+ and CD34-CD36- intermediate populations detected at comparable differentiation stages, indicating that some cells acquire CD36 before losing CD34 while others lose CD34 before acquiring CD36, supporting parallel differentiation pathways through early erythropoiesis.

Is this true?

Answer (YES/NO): YES